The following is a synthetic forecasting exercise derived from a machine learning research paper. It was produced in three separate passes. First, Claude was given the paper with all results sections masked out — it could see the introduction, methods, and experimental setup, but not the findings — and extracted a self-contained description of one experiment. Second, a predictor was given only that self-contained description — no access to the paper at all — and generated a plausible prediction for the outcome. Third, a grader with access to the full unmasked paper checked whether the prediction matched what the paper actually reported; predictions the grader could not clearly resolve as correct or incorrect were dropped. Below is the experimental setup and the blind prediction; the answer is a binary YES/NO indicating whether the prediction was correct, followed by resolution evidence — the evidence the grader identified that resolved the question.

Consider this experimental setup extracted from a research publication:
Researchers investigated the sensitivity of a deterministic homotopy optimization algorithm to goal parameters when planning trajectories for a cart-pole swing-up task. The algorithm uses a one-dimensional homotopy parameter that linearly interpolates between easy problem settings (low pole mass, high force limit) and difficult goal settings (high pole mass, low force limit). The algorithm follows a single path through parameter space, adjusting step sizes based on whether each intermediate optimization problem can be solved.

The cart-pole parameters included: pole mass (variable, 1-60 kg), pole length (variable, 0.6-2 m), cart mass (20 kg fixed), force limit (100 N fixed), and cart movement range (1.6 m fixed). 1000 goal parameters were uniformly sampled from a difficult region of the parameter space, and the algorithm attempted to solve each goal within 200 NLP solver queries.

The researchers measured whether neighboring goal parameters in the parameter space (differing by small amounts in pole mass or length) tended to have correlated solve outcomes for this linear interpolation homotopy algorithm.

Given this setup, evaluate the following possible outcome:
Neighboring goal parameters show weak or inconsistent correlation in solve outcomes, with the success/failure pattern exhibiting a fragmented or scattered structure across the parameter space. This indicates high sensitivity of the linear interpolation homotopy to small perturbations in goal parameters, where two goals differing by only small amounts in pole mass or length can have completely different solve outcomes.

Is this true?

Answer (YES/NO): YES